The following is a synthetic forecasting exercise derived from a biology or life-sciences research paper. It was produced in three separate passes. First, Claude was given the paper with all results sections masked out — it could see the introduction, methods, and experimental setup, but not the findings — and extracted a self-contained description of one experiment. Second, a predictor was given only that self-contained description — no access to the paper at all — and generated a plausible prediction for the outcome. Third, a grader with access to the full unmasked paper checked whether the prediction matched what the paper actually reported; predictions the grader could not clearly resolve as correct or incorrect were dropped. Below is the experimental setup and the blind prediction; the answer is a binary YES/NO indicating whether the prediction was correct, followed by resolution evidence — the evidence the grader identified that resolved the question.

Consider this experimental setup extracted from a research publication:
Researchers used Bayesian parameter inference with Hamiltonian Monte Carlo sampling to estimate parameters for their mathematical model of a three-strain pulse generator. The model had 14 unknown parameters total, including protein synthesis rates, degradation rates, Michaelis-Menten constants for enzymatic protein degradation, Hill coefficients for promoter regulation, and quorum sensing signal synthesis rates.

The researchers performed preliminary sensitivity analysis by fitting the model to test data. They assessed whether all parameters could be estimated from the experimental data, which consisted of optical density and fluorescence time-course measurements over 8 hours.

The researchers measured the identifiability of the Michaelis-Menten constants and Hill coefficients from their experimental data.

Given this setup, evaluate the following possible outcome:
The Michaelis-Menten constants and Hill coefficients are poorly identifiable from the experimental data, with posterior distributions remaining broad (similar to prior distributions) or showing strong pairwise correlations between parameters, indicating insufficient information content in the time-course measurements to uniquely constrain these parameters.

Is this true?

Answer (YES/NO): YES